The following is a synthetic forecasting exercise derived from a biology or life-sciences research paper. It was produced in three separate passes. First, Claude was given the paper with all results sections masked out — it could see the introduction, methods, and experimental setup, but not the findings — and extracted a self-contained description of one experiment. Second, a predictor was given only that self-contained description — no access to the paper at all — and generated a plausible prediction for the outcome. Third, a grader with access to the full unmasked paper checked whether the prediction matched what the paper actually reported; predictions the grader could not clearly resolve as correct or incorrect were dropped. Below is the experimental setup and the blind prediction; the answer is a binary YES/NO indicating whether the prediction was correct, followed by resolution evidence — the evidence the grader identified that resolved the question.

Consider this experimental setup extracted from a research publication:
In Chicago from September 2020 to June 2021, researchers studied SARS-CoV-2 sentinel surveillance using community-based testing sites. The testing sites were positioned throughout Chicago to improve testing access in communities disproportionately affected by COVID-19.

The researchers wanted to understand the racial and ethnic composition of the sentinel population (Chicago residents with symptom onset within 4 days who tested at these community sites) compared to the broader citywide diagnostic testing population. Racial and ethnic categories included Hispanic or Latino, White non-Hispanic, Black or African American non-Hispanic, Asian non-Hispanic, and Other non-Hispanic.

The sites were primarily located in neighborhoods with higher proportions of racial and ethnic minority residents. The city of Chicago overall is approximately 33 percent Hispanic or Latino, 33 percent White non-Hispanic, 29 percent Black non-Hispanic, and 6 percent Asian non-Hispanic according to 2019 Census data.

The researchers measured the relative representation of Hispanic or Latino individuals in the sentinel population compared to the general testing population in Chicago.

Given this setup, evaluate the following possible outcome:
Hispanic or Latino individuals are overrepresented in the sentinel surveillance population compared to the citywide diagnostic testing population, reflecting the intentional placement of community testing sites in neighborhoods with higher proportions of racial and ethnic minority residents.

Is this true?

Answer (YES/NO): YES